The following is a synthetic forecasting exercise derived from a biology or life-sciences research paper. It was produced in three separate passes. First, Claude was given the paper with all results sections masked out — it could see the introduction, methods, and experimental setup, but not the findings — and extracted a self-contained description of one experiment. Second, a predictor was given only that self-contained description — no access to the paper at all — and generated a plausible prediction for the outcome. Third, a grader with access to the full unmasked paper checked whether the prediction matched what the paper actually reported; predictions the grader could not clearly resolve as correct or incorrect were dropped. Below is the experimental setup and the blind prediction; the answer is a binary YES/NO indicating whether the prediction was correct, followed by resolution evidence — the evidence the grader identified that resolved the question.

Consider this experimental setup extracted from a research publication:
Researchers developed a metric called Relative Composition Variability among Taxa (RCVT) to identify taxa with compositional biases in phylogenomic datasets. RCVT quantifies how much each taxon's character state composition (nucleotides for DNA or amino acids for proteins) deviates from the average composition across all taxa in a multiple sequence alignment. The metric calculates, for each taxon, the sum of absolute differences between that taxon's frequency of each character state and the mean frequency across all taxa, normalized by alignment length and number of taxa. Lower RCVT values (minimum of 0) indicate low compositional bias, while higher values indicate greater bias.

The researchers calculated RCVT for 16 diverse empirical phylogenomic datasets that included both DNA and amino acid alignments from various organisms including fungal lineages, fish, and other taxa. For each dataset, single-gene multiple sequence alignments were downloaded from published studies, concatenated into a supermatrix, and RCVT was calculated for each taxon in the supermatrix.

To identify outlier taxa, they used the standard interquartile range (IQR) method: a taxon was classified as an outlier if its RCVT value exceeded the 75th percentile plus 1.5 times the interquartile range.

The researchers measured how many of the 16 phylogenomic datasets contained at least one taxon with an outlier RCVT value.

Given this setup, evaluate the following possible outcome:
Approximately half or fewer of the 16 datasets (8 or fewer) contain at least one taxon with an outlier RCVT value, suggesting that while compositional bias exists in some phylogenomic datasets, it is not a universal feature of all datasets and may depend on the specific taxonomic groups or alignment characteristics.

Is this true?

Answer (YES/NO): NO